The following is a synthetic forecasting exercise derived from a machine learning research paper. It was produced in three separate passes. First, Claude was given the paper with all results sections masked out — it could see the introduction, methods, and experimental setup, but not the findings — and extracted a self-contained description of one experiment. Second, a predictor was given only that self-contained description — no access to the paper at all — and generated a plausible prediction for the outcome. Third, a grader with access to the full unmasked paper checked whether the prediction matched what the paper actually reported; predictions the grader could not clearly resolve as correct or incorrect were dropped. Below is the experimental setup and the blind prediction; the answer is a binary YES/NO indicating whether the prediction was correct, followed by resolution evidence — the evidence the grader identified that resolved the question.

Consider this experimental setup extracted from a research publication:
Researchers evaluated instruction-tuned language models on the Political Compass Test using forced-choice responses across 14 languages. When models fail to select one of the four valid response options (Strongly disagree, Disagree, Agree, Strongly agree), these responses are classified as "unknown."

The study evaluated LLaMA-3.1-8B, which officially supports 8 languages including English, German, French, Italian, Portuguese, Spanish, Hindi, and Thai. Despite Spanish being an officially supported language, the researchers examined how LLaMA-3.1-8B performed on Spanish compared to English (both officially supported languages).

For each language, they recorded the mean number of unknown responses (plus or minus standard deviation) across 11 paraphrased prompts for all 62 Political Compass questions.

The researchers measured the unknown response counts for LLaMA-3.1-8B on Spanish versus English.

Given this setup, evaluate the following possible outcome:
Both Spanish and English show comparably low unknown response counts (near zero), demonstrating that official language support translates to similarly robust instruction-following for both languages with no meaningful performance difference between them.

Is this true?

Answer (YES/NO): NO